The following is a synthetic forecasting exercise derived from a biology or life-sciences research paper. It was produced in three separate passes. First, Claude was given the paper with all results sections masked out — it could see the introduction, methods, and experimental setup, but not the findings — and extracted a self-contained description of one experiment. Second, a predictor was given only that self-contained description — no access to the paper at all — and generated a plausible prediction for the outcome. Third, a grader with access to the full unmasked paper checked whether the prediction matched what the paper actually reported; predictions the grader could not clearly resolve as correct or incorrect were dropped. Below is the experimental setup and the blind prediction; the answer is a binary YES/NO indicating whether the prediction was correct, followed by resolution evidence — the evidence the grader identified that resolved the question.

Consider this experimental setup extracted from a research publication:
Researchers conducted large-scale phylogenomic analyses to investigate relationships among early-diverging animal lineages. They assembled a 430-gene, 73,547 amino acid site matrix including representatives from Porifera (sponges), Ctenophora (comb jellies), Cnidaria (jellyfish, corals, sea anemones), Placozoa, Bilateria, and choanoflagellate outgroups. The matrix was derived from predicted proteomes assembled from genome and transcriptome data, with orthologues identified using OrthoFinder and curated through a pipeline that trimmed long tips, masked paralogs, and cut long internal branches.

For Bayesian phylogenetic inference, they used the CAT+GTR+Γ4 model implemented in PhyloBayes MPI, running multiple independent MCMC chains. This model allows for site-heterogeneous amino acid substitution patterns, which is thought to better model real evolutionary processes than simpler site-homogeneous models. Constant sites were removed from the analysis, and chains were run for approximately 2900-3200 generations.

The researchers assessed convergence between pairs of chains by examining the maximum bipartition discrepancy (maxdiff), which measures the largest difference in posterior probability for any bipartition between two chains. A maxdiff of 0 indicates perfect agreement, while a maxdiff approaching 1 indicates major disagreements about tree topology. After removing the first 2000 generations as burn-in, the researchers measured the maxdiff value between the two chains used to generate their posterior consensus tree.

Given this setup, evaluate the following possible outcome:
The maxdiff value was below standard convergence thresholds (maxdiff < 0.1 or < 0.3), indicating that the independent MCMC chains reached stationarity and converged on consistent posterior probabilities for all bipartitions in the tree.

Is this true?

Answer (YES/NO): YES